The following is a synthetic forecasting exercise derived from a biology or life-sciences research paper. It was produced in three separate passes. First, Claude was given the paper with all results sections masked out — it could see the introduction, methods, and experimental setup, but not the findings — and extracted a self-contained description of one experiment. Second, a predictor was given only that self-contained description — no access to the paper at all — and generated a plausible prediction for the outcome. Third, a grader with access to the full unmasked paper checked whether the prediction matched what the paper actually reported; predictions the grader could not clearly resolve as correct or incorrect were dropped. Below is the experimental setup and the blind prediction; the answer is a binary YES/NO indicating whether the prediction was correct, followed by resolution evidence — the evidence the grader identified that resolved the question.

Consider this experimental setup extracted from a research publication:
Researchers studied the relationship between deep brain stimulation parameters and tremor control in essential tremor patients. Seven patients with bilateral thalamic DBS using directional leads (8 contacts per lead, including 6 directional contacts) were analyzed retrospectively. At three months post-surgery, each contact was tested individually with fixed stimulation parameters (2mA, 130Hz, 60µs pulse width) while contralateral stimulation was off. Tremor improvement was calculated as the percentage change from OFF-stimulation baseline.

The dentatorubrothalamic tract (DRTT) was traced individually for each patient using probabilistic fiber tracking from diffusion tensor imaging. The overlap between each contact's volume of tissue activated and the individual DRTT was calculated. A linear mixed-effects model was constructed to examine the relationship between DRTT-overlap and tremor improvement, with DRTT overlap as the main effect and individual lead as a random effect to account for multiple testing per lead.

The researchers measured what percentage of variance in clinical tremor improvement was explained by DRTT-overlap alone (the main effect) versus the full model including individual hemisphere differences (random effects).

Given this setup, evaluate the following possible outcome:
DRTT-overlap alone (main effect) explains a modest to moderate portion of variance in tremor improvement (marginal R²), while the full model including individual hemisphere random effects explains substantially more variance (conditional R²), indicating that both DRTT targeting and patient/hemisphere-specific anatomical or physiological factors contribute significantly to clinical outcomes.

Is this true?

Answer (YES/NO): YES